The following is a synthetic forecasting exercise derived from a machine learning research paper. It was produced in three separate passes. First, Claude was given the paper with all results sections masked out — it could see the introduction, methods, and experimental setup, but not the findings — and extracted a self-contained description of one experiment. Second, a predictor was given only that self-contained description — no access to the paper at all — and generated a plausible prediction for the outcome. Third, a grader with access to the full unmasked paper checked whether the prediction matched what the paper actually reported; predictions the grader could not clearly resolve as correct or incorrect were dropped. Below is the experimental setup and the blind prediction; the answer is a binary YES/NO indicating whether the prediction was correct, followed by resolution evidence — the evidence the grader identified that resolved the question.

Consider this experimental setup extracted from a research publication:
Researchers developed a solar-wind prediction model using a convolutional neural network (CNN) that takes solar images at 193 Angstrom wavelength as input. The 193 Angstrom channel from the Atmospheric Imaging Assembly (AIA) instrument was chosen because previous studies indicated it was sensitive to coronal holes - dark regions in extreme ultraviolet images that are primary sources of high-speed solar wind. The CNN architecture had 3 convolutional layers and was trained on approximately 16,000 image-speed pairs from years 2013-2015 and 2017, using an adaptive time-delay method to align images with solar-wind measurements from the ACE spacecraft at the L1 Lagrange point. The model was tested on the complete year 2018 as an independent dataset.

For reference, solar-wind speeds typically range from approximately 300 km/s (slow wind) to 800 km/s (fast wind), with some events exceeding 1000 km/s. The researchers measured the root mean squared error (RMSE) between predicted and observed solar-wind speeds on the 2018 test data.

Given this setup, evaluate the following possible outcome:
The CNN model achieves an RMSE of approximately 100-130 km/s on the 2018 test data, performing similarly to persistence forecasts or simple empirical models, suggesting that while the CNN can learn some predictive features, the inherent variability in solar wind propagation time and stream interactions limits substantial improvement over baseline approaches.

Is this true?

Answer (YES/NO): NO